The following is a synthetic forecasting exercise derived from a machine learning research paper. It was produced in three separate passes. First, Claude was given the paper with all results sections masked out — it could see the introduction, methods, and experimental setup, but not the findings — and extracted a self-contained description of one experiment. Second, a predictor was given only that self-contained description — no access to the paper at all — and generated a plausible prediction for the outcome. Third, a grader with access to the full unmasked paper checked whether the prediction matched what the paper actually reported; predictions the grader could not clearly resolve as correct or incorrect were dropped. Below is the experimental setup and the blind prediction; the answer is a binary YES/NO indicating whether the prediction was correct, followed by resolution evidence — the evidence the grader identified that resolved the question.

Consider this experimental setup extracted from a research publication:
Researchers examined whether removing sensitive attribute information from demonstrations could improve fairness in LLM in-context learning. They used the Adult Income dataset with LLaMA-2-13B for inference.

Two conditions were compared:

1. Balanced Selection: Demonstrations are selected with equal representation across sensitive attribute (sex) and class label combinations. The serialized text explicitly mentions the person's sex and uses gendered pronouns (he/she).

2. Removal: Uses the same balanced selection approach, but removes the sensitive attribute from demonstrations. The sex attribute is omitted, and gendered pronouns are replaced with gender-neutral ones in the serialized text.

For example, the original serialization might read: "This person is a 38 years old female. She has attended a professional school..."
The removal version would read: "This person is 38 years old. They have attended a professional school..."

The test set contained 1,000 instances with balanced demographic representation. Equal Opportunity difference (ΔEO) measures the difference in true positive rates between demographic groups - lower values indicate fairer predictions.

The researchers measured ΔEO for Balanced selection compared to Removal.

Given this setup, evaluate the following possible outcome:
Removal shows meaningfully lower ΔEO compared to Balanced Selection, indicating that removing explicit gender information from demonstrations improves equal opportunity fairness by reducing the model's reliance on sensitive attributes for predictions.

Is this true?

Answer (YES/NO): NO